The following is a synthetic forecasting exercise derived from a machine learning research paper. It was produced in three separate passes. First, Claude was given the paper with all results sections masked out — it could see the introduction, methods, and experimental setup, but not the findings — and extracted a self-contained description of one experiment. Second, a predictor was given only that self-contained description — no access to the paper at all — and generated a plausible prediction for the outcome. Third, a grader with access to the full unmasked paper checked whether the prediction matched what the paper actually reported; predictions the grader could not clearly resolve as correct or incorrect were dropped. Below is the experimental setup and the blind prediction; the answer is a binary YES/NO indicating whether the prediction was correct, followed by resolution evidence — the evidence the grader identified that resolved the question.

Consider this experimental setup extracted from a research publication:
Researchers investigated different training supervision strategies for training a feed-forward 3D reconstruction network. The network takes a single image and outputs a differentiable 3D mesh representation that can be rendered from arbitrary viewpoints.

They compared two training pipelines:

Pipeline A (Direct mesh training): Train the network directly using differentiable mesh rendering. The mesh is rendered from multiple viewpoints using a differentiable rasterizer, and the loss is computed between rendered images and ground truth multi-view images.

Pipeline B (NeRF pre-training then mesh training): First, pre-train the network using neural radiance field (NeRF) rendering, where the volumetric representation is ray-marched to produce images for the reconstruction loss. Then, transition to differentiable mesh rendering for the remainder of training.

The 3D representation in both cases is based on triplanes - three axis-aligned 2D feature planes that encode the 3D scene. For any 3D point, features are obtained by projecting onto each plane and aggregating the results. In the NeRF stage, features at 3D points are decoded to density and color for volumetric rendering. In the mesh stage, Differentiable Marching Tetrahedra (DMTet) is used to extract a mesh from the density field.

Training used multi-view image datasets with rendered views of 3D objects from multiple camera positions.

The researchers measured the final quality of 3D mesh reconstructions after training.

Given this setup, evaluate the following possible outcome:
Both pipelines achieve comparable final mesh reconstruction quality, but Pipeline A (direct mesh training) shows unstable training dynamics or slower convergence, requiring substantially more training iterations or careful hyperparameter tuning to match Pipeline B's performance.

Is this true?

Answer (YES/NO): NO